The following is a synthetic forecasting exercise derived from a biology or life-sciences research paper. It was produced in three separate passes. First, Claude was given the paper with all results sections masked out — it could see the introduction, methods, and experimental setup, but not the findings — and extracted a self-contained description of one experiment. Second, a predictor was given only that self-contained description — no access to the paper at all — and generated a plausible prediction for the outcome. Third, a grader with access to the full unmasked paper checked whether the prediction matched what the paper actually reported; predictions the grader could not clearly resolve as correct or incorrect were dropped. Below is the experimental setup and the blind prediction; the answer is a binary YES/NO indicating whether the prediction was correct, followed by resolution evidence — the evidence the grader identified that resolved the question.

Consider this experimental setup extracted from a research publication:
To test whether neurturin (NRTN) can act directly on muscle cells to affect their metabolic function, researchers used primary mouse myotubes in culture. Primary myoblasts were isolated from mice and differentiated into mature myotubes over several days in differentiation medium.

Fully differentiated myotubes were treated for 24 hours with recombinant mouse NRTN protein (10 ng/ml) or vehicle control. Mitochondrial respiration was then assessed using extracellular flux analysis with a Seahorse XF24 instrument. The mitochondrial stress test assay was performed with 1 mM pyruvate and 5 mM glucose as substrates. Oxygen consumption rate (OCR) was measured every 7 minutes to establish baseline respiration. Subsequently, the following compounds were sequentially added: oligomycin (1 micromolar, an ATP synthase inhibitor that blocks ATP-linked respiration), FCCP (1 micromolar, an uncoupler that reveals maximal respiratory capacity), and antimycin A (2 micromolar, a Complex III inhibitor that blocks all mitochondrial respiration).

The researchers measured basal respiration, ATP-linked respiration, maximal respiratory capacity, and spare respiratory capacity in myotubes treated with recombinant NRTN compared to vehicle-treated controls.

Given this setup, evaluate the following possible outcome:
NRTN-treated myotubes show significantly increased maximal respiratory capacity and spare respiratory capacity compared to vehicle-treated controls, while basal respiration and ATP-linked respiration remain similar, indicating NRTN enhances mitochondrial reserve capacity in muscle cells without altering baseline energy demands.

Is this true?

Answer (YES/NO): NO